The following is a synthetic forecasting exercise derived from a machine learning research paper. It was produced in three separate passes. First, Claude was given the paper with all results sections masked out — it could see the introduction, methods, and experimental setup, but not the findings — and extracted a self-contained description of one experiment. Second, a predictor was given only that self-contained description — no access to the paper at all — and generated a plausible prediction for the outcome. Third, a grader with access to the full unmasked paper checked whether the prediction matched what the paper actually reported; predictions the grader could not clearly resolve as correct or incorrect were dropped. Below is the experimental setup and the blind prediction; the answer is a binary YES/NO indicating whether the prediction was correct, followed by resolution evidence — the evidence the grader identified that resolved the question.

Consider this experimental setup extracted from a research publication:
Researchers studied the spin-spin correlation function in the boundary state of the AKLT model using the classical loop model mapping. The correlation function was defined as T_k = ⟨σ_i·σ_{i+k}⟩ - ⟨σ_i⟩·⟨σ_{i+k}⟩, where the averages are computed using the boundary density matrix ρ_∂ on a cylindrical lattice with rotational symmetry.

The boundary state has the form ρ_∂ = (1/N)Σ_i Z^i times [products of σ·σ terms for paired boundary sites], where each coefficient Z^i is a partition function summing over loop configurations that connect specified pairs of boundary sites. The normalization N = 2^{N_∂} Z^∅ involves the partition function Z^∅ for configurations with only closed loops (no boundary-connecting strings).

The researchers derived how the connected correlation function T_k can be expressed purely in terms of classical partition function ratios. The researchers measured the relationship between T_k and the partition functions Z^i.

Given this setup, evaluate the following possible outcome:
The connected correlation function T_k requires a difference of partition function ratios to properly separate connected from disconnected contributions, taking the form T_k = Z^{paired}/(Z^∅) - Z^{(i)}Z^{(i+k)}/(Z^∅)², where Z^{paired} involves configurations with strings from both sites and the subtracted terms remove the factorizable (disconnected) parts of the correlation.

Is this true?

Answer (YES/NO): NO